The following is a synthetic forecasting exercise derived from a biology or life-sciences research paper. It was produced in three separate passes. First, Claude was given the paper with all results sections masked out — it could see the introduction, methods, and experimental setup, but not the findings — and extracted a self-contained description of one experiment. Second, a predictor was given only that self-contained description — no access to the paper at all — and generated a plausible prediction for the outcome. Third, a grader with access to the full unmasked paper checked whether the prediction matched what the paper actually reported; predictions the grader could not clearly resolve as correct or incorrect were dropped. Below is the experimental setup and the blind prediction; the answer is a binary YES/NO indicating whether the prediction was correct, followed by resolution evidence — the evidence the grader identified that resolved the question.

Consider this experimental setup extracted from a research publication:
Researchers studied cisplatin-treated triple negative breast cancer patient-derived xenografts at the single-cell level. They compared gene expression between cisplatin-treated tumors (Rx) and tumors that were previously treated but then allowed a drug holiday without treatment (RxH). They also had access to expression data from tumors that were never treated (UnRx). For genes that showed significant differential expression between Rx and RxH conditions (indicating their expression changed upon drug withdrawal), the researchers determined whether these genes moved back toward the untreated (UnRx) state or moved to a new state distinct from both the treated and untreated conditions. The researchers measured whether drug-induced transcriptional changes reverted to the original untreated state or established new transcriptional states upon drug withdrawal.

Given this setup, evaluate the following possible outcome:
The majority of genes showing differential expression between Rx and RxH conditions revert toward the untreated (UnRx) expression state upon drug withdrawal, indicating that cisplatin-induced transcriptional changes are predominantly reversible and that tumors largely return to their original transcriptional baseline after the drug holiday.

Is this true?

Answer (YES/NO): YES